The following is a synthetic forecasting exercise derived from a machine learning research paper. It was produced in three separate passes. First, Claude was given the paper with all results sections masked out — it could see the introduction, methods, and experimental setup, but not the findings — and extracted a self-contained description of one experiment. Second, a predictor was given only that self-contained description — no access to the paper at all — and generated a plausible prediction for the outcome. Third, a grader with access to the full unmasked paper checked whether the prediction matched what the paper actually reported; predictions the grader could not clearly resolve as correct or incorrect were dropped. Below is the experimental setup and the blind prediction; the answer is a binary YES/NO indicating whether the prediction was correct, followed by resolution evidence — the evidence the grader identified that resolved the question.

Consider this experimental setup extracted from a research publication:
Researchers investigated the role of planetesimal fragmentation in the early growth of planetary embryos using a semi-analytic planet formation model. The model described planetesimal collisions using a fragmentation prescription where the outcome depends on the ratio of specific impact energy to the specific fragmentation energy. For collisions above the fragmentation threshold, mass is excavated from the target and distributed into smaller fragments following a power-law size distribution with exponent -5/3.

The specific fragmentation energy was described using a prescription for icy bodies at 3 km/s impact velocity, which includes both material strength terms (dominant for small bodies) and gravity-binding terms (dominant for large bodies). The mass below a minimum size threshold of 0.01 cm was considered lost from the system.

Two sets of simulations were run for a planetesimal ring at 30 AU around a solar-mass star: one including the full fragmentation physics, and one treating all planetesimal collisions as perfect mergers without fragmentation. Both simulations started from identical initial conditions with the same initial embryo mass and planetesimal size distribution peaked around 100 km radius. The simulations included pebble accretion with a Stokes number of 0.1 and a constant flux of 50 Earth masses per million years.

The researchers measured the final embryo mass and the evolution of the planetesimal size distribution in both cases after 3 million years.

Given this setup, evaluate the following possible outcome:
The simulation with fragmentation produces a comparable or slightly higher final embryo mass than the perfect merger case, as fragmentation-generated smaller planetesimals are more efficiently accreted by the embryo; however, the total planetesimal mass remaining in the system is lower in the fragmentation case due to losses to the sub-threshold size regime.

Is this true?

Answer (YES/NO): NO